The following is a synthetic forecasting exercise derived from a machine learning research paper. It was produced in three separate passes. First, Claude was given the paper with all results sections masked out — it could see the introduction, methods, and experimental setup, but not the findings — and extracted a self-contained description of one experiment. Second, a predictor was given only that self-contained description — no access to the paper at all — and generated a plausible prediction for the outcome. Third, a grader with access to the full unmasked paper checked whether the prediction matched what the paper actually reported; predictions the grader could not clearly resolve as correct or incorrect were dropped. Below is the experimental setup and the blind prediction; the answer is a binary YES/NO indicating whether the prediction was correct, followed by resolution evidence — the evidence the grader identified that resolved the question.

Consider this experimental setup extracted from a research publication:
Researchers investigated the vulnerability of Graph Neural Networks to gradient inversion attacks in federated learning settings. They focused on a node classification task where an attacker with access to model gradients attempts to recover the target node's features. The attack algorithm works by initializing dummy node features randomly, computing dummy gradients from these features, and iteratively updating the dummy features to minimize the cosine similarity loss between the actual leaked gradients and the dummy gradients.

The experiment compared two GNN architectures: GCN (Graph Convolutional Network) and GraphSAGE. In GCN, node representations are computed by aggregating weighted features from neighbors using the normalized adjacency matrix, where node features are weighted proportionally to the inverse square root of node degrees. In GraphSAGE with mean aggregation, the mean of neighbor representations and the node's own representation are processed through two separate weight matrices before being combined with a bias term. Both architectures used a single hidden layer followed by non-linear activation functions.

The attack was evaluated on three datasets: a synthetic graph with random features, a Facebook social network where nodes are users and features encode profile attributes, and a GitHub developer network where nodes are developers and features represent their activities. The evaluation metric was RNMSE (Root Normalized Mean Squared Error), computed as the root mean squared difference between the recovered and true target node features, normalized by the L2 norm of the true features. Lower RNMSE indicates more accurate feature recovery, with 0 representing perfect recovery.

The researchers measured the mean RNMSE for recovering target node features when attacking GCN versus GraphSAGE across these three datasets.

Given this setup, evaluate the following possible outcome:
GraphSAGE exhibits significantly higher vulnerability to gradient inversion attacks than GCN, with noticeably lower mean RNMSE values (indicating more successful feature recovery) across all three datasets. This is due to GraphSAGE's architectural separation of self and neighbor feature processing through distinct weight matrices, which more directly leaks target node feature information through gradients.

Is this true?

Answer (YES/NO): YES